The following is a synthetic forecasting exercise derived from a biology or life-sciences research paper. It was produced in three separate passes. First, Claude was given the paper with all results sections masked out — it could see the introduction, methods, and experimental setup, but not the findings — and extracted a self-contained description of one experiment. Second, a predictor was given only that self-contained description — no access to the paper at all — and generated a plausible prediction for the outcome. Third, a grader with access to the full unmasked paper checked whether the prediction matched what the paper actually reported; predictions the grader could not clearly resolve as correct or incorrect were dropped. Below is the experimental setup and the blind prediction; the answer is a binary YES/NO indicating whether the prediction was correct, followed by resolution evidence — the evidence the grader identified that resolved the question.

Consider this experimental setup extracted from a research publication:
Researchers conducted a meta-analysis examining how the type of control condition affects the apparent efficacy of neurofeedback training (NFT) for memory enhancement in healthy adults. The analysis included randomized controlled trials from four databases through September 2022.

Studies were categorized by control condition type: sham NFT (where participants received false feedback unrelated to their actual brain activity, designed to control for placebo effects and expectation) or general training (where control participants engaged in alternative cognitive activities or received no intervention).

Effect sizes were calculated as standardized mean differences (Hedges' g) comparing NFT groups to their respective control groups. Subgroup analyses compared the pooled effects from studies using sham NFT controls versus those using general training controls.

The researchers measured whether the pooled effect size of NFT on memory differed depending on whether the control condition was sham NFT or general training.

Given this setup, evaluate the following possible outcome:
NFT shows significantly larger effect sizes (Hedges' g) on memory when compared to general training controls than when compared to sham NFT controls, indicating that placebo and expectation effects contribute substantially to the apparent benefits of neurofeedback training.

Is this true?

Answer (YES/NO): NO